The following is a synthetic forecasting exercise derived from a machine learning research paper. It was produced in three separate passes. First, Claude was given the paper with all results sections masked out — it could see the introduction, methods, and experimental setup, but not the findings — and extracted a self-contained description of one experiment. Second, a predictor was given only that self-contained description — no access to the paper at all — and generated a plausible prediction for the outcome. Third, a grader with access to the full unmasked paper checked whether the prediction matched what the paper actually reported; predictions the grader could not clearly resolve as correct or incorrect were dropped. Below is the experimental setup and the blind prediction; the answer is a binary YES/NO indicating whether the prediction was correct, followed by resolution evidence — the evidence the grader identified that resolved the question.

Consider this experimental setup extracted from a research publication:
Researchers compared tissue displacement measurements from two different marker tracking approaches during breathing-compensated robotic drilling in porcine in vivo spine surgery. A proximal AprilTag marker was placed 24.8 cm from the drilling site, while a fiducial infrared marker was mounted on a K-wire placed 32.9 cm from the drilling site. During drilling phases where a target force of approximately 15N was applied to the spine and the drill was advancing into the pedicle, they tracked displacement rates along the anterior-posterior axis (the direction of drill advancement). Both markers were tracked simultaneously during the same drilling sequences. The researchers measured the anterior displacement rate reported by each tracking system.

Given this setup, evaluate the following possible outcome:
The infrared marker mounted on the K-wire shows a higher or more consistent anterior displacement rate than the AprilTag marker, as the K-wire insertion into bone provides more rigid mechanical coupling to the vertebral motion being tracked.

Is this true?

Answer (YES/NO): NO